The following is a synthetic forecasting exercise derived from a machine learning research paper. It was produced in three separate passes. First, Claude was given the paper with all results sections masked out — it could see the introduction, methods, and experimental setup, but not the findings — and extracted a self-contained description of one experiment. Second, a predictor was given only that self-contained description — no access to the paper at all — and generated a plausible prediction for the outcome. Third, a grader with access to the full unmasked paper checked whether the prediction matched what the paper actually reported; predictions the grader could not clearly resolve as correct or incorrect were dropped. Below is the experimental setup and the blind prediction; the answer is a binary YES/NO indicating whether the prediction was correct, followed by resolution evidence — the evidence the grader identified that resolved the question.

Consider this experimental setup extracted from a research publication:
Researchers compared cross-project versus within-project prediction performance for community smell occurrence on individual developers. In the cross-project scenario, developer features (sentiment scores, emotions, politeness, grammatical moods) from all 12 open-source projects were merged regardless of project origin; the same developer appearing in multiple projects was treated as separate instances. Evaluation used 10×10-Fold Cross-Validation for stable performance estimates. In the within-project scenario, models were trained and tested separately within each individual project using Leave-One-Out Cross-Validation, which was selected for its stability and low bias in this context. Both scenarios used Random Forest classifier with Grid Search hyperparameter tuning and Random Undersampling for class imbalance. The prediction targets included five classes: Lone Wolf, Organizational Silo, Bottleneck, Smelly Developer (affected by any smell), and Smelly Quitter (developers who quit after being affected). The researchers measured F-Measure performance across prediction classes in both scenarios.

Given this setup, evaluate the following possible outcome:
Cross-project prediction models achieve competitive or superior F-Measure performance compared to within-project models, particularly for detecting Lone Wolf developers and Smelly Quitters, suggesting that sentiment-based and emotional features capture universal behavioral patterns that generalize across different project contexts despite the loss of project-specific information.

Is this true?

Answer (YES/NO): NO